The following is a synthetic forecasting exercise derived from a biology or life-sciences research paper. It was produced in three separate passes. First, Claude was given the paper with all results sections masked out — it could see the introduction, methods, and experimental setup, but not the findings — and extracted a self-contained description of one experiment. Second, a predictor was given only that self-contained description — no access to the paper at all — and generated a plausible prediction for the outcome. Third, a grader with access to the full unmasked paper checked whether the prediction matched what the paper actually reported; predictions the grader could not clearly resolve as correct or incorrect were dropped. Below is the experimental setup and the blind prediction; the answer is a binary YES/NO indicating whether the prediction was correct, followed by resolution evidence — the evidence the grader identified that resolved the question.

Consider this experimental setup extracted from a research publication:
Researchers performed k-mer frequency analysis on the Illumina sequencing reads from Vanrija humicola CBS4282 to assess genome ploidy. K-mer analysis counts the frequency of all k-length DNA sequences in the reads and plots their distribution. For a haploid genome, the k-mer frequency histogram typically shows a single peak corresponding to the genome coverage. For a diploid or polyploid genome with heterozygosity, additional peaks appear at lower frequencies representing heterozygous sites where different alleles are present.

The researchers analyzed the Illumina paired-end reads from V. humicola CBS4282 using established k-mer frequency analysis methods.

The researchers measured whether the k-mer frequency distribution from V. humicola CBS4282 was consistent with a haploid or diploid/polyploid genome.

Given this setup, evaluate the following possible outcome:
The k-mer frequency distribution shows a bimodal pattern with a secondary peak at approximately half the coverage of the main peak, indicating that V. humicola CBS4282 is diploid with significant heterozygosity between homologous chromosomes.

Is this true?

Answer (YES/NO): NO